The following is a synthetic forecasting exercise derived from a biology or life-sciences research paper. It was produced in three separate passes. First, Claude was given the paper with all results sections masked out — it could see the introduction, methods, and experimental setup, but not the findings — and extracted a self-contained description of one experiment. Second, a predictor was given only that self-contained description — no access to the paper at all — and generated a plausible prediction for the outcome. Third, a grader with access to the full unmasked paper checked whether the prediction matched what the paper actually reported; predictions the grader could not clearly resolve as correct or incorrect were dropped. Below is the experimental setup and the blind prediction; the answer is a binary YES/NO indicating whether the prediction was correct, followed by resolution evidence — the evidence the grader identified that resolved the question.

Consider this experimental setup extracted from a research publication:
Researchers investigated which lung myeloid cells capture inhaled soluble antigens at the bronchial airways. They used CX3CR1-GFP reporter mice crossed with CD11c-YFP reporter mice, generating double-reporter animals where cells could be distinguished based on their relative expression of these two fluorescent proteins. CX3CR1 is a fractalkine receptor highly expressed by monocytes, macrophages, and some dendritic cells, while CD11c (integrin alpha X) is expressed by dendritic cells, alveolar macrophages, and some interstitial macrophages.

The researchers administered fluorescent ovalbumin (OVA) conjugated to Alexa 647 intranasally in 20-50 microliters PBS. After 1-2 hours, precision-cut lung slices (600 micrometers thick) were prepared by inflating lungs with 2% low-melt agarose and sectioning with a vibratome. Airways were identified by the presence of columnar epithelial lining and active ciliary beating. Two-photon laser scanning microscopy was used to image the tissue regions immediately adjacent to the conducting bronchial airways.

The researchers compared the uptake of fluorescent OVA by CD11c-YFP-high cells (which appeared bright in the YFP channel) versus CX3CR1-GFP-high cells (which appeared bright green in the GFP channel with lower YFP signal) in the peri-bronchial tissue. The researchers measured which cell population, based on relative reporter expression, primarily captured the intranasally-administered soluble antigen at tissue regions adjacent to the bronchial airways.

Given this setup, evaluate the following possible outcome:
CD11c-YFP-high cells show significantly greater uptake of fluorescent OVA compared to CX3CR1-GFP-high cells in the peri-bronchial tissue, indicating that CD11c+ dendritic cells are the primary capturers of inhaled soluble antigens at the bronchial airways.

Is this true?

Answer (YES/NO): NO